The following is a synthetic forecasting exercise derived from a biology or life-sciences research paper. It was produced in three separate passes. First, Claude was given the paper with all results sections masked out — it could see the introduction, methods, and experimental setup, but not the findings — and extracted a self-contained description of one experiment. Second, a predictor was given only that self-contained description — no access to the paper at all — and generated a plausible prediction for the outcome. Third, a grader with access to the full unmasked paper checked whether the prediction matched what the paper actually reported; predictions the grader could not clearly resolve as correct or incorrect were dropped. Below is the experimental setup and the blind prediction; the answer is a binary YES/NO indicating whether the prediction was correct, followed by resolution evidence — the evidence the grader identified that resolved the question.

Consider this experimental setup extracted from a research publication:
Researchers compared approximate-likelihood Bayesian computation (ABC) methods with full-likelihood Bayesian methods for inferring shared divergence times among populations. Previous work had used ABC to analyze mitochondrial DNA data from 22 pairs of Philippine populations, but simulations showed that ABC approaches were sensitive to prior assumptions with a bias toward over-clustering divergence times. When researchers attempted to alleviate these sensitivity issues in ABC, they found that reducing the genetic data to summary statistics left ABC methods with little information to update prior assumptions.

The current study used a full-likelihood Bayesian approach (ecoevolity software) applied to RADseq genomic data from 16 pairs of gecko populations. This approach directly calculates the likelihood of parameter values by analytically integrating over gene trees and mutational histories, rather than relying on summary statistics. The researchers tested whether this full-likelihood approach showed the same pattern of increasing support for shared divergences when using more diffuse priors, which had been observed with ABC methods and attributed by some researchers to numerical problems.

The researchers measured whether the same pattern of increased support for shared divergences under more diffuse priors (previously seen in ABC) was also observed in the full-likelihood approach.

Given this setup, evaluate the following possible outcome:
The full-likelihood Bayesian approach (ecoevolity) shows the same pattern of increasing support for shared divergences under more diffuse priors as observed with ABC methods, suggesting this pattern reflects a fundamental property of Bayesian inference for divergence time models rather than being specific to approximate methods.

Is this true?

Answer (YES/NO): YES